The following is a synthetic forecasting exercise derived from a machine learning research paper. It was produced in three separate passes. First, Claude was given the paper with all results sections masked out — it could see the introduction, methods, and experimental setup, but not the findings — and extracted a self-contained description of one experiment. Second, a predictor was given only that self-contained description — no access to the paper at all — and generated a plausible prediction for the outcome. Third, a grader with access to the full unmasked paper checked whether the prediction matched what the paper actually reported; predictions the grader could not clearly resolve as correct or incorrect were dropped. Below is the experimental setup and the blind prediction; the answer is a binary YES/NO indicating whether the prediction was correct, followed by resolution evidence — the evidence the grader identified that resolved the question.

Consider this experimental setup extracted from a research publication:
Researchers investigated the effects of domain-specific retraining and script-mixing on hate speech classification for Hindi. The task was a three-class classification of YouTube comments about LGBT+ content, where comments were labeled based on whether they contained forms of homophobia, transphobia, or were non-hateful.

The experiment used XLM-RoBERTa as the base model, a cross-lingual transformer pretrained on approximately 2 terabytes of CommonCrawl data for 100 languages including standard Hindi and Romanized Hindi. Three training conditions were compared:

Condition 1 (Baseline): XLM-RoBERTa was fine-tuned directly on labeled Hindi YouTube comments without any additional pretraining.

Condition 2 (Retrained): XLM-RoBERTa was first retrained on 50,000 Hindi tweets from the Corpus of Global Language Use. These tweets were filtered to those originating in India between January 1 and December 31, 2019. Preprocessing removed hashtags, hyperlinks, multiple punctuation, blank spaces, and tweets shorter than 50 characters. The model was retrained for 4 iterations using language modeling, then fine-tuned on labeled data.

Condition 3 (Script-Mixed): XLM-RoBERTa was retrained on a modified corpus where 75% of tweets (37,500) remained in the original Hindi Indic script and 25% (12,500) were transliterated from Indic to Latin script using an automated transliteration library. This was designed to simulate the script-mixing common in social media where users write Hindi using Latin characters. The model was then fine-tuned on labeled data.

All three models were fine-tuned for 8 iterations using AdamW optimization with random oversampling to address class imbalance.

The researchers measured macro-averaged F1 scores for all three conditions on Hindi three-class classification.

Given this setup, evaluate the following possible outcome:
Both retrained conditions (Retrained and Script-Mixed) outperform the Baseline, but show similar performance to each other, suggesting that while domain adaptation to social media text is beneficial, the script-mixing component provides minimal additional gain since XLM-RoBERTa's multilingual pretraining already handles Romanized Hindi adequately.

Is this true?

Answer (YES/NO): NO